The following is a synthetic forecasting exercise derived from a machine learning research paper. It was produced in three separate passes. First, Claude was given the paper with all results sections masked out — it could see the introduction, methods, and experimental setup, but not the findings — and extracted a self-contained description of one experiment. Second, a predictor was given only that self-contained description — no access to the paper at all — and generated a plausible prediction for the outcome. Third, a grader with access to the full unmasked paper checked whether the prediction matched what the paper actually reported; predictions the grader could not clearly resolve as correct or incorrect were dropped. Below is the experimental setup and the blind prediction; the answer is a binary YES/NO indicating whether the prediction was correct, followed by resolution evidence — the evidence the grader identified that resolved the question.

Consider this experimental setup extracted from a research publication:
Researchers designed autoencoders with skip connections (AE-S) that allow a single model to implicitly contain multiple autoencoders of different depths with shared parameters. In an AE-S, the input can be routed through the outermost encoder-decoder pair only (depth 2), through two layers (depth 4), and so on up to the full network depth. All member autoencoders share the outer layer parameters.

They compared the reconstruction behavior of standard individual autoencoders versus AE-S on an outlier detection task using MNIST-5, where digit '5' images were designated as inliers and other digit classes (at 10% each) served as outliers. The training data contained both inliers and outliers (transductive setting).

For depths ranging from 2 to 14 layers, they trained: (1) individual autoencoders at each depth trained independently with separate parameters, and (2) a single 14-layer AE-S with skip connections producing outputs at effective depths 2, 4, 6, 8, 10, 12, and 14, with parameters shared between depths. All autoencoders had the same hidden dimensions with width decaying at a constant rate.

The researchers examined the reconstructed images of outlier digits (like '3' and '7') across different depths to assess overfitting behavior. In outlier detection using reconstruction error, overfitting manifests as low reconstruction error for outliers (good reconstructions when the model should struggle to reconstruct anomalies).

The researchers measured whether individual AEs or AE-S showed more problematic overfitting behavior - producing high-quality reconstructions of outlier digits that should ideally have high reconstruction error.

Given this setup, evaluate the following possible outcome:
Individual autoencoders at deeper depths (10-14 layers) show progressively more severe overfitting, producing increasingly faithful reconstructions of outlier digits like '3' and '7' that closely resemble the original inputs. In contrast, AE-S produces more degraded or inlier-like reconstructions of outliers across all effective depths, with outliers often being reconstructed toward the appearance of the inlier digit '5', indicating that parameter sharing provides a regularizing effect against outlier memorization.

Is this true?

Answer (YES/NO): NO